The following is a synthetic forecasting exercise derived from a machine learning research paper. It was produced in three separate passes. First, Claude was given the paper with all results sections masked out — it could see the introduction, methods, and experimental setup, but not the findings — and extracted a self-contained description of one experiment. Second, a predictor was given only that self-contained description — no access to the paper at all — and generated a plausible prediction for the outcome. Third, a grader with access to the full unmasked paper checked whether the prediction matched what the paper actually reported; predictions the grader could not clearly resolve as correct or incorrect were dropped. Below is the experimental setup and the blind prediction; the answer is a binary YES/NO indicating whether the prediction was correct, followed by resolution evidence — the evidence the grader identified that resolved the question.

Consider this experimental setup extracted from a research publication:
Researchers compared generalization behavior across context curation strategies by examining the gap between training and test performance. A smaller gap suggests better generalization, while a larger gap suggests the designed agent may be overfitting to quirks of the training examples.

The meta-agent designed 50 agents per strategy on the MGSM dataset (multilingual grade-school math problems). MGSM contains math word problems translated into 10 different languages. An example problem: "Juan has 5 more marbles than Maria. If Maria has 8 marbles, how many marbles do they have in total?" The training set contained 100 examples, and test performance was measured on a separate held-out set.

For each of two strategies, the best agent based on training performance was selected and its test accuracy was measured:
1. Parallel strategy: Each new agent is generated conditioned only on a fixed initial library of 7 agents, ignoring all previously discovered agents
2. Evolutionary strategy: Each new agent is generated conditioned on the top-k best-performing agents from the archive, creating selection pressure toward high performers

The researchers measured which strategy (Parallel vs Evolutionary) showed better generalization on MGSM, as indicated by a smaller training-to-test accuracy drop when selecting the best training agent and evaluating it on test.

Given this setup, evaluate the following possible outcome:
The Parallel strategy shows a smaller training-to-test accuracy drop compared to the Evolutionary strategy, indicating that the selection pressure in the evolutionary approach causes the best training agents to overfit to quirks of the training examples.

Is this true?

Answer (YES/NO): NO